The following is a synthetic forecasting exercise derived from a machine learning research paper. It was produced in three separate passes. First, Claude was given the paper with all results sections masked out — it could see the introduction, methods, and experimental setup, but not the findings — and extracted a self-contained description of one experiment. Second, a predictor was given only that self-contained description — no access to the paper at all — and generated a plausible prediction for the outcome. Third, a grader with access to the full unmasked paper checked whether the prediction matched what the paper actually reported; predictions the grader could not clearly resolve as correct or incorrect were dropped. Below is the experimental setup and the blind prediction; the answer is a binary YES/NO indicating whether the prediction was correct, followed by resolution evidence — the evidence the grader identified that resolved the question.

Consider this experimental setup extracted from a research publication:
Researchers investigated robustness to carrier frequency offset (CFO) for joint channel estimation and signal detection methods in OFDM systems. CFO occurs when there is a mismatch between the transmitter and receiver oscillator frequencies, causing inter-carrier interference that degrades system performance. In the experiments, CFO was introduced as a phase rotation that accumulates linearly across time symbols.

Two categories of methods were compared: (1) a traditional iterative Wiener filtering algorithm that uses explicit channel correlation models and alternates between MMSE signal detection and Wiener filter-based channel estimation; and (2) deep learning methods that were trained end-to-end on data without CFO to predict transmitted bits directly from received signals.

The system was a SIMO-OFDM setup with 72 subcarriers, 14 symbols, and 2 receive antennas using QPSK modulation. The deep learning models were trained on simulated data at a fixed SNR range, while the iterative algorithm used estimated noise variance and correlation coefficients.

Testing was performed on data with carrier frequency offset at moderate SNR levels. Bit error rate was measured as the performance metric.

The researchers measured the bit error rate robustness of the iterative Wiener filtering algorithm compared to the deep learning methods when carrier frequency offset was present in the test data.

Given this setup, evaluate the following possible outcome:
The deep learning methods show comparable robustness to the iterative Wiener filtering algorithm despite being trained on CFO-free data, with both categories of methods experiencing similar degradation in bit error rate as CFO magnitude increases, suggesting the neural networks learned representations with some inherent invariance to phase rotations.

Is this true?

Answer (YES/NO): NO